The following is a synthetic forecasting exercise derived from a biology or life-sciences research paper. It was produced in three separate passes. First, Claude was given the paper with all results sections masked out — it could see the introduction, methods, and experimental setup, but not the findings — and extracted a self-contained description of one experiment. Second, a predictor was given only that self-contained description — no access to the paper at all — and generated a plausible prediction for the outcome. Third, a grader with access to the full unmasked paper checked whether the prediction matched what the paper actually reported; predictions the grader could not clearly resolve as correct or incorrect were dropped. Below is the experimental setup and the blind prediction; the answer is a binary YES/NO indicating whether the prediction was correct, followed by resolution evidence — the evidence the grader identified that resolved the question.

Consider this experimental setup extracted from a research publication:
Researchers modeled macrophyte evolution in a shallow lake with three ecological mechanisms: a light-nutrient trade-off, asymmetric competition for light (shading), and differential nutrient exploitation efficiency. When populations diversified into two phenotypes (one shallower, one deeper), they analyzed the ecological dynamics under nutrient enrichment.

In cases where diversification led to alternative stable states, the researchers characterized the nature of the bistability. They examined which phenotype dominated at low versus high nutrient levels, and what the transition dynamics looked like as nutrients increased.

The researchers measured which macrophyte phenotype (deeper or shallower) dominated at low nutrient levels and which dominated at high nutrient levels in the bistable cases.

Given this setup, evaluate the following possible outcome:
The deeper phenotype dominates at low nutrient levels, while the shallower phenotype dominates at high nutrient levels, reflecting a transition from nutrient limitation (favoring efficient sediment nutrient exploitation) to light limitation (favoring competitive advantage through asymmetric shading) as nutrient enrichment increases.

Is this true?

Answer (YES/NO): YES